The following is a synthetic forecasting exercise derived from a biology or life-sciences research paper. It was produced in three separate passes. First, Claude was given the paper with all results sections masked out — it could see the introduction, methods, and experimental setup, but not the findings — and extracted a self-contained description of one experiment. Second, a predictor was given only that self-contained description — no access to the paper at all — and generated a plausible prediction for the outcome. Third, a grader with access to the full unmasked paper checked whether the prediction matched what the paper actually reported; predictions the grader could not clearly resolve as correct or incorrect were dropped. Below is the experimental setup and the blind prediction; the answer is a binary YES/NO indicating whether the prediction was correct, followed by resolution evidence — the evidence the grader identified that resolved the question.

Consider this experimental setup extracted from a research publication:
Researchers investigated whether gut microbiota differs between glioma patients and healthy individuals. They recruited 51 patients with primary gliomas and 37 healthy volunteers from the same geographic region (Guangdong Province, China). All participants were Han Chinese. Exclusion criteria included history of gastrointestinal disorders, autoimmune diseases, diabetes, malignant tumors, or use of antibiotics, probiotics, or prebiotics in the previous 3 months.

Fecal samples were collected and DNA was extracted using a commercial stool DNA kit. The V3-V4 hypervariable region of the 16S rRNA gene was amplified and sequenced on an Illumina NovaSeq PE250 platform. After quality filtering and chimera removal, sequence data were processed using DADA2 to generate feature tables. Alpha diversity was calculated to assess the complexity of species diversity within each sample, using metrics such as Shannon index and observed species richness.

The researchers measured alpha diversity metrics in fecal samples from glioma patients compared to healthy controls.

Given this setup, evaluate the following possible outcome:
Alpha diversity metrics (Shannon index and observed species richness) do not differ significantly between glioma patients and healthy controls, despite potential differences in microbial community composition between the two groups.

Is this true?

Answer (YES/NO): NO